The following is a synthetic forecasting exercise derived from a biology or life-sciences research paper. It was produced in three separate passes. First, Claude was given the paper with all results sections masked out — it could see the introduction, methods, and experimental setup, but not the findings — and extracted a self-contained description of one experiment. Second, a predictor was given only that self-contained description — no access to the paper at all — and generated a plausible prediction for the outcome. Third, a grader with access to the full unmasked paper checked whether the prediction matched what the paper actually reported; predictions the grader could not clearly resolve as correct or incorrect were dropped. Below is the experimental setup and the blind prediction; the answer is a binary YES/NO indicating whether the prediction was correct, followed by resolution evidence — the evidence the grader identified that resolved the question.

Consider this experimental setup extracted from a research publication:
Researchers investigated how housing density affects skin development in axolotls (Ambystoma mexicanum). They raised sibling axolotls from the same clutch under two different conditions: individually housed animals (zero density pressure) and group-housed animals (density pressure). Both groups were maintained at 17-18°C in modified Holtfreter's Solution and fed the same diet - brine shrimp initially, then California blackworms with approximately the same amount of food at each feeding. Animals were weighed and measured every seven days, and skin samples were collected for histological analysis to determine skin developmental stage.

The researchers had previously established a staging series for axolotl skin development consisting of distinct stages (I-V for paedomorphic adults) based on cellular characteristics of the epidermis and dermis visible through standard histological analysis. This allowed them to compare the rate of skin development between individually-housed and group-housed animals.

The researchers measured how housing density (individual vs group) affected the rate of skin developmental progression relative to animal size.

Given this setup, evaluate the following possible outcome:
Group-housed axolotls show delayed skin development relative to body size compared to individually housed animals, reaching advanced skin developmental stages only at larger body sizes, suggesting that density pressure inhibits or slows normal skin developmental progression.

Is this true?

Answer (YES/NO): NO